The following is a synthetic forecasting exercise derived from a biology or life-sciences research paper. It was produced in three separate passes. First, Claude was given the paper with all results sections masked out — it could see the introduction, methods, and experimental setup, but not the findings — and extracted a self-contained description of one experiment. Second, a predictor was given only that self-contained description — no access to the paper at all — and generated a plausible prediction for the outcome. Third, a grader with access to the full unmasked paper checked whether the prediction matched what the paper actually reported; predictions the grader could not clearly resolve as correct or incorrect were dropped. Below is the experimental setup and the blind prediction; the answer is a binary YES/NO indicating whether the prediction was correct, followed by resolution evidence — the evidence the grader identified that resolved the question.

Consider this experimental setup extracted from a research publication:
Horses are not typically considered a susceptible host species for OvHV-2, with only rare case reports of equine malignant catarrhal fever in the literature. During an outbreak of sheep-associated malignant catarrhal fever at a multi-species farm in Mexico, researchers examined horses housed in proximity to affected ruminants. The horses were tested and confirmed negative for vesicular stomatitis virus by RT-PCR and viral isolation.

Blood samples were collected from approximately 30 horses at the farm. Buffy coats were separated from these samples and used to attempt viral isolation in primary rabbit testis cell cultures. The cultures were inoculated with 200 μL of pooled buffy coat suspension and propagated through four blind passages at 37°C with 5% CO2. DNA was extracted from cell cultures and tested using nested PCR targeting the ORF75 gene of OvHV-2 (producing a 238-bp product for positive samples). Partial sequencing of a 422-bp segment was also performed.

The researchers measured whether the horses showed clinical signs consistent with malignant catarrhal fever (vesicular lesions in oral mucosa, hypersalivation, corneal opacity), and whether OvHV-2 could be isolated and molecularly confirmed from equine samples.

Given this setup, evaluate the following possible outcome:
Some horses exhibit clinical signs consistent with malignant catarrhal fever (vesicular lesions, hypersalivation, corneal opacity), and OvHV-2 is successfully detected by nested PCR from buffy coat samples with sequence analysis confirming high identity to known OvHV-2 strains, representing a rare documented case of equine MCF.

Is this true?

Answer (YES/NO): YES